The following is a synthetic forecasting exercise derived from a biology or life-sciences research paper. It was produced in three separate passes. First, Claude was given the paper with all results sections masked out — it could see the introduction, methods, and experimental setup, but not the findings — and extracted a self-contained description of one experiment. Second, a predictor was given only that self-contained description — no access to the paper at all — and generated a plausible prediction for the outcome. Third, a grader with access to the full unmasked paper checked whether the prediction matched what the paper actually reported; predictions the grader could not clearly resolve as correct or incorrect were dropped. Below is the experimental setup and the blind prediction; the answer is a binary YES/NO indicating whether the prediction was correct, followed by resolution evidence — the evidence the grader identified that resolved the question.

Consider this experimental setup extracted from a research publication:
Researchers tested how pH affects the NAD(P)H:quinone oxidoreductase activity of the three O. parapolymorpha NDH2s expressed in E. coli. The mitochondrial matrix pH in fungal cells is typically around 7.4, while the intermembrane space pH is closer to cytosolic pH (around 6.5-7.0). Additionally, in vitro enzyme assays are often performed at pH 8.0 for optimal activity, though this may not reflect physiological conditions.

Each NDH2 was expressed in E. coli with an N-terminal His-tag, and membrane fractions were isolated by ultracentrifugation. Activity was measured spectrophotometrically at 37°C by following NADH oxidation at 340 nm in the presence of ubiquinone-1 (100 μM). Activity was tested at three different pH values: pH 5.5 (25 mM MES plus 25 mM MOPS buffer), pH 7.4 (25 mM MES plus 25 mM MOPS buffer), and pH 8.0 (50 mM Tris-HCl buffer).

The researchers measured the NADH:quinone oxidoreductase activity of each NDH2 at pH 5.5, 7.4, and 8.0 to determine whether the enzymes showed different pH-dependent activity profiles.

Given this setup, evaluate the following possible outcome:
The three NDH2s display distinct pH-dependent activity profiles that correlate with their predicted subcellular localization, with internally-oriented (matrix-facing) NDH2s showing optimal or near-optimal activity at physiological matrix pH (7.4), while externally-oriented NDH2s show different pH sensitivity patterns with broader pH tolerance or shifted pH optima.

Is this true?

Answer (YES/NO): NO